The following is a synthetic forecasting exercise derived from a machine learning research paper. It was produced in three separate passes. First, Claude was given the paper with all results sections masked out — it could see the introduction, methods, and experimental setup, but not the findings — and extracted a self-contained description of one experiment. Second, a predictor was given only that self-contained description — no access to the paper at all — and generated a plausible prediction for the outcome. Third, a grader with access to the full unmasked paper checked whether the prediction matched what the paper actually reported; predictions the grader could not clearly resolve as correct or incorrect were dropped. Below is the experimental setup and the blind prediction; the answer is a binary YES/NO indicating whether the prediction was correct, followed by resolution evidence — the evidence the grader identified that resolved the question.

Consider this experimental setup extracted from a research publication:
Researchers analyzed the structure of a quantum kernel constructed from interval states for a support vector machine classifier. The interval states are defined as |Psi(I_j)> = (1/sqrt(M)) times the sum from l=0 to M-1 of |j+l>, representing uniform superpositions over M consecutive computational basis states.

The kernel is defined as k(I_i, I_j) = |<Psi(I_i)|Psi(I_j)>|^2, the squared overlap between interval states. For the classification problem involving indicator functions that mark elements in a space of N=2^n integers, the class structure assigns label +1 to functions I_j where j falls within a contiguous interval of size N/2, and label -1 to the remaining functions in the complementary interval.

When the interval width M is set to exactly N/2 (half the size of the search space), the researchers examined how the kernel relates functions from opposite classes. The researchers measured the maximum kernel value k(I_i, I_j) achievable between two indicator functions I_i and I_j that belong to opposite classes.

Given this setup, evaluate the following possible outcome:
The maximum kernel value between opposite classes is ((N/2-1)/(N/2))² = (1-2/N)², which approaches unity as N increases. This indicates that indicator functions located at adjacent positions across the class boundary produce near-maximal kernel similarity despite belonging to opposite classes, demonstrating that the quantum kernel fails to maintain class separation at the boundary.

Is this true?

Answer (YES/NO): NO